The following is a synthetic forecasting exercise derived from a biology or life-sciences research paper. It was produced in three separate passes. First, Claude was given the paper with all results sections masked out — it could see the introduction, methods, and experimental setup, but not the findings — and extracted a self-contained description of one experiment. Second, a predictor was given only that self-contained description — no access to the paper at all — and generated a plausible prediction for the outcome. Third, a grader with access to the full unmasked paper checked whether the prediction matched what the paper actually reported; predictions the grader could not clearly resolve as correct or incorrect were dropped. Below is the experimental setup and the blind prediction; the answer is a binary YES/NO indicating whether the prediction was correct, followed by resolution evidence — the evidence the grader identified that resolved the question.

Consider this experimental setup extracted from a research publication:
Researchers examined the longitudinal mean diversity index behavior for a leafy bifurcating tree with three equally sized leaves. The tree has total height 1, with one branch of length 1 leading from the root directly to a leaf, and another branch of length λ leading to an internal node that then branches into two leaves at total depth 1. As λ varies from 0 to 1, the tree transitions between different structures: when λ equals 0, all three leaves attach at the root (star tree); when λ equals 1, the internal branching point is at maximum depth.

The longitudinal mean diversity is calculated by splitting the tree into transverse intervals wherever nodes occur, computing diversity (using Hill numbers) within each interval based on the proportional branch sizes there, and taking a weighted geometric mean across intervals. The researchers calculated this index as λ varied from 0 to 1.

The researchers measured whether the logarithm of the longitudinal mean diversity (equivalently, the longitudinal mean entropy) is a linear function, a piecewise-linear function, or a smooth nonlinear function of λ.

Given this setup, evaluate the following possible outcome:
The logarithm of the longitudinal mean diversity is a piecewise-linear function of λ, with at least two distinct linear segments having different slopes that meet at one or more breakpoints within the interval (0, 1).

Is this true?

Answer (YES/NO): YES